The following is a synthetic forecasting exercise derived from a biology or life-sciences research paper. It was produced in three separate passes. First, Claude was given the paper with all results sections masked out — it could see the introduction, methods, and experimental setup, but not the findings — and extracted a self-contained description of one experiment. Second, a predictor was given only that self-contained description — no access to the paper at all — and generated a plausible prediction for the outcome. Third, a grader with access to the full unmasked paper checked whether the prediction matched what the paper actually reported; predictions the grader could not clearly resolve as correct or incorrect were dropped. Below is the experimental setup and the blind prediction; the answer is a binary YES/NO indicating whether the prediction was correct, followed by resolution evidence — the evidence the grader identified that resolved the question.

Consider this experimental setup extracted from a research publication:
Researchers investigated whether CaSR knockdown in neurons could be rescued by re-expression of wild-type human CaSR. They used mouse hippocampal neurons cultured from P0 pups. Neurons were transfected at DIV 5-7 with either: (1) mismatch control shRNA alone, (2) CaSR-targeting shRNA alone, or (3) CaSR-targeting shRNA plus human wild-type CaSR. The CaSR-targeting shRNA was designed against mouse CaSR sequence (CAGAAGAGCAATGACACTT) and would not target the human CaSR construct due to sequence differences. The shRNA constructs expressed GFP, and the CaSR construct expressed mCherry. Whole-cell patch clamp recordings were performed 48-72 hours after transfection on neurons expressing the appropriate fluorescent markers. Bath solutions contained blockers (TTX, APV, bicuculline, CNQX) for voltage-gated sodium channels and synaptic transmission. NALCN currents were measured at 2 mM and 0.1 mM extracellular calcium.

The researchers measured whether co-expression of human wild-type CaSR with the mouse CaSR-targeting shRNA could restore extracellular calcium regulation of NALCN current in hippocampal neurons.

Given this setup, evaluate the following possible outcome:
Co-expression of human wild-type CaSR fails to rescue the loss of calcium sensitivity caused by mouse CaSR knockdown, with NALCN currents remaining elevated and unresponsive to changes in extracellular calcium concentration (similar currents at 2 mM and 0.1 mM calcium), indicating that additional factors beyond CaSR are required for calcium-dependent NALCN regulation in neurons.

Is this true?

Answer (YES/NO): NO